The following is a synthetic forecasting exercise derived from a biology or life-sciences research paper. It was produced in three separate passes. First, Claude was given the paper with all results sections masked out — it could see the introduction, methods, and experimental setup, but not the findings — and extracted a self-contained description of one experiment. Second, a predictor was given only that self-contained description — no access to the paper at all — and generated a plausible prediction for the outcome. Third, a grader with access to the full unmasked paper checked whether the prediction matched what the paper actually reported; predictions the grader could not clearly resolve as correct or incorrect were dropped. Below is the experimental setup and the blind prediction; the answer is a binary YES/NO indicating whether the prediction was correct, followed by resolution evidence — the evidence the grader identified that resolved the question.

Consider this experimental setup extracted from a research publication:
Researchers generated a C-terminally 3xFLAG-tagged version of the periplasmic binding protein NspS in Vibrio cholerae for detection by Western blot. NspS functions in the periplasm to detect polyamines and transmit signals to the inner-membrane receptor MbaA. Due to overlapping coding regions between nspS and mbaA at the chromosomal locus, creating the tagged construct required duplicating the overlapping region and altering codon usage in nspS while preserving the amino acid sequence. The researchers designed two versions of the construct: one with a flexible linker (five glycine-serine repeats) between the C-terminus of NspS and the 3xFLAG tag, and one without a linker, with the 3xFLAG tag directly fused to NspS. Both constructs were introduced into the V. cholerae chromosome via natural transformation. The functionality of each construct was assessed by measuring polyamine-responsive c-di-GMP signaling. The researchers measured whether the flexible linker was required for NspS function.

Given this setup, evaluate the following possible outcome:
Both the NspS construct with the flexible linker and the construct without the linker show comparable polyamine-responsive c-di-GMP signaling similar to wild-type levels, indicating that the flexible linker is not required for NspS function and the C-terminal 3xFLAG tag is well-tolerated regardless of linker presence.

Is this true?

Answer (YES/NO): NO